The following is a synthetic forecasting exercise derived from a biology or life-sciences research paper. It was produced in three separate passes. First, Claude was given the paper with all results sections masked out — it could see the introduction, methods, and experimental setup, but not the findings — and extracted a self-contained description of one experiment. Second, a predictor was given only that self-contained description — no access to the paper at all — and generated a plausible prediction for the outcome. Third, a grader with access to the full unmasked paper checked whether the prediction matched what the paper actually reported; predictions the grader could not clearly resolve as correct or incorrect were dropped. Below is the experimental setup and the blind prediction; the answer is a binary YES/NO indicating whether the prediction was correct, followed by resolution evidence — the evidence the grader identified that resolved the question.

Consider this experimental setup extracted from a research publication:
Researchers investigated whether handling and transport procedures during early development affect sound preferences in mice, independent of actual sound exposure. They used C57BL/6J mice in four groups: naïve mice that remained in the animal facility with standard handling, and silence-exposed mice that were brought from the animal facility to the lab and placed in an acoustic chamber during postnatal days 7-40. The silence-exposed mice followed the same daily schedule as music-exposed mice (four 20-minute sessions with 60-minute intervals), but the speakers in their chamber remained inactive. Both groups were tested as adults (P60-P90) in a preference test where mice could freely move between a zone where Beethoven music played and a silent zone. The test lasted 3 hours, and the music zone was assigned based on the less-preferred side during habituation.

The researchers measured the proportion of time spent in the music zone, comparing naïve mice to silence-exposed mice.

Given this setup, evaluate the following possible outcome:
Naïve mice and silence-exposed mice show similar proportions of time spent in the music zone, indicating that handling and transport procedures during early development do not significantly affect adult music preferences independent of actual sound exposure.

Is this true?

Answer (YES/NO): NO